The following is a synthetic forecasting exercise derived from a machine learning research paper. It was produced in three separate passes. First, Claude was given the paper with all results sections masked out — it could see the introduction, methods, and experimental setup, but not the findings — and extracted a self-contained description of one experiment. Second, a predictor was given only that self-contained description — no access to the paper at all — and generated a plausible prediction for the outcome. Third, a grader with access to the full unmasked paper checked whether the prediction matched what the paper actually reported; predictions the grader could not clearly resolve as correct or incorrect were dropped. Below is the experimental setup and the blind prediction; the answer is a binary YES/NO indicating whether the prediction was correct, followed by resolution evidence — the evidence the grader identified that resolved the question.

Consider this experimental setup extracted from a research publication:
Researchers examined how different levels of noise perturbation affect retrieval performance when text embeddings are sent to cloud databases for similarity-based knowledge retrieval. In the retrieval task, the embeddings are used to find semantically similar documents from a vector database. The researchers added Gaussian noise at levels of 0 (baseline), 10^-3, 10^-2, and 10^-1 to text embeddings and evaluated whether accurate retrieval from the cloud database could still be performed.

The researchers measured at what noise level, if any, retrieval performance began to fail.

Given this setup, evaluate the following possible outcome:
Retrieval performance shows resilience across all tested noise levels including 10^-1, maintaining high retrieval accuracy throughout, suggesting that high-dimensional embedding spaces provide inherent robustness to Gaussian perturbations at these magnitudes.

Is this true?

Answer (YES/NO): NO